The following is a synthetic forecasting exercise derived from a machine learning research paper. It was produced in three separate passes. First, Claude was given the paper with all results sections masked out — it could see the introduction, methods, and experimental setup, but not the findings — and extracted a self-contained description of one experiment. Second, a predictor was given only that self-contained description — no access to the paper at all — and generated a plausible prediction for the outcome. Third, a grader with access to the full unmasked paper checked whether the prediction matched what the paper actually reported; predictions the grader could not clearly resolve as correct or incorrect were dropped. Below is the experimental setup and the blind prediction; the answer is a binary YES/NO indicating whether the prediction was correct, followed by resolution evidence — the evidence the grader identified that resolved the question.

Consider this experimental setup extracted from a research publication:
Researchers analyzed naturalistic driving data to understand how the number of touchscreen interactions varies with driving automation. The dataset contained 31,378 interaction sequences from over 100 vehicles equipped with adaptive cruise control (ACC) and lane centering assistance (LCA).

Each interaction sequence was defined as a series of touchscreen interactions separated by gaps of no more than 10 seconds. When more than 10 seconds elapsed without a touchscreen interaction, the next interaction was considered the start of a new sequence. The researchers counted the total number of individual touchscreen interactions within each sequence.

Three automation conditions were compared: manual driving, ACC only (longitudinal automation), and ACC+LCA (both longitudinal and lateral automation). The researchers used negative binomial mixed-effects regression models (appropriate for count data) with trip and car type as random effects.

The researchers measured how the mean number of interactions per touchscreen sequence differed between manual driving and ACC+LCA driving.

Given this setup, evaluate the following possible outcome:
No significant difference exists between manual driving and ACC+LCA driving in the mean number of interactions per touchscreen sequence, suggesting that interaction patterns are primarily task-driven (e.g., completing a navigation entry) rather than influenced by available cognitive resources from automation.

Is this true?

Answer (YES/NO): NO